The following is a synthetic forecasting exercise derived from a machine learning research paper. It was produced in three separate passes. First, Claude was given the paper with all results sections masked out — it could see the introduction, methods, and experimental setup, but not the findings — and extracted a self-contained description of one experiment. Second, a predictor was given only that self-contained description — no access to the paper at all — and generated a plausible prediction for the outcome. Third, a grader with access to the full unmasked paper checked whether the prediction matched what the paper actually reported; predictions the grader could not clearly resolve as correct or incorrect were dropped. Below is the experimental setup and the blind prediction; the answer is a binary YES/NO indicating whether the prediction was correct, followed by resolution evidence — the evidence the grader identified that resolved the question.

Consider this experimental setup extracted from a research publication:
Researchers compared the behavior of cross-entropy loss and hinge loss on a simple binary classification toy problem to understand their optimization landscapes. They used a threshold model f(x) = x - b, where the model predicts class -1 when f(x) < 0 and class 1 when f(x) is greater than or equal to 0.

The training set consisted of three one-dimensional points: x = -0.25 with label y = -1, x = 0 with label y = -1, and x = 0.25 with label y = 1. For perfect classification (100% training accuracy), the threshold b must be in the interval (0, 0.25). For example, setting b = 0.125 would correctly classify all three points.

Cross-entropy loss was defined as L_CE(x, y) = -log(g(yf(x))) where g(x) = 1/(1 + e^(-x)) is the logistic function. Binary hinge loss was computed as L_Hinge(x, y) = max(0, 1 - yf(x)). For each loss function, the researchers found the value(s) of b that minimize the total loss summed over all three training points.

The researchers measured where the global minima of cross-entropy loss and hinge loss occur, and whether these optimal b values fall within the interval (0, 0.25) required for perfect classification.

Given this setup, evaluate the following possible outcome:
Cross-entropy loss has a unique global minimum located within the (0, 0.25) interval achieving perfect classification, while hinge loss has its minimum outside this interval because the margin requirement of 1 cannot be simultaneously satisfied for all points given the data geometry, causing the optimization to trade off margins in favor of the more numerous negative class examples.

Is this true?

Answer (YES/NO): NO